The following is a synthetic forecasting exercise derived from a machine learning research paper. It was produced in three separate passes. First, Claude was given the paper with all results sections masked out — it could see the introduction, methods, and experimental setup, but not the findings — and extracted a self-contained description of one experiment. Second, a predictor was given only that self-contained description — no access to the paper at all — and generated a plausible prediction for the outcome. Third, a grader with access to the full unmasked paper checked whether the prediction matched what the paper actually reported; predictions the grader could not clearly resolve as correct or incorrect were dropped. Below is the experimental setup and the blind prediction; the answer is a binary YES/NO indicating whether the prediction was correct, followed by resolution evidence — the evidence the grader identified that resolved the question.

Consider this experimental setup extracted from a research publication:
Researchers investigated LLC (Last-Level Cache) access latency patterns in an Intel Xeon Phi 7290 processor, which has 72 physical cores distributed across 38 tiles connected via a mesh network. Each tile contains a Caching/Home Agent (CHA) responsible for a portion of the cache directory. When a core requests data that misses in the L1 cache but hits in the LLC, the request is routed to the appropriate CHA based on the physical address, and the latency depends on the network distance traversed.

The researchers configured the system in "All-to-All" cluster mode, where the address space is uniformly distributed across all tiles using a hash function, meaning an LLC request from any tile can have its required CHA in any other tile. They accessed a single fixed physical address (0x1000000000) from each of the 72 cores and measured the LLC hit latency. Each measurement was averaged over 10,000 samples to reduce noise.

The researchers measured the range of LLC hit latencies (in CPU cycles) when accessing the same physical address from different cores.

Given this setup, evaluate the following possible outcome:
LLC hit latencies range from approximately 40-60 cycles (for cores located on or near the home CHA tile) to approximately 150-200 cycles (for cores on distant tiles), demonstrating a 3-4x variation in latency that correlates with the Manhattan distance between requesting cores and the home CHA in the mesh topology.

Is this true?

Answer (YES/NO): NO